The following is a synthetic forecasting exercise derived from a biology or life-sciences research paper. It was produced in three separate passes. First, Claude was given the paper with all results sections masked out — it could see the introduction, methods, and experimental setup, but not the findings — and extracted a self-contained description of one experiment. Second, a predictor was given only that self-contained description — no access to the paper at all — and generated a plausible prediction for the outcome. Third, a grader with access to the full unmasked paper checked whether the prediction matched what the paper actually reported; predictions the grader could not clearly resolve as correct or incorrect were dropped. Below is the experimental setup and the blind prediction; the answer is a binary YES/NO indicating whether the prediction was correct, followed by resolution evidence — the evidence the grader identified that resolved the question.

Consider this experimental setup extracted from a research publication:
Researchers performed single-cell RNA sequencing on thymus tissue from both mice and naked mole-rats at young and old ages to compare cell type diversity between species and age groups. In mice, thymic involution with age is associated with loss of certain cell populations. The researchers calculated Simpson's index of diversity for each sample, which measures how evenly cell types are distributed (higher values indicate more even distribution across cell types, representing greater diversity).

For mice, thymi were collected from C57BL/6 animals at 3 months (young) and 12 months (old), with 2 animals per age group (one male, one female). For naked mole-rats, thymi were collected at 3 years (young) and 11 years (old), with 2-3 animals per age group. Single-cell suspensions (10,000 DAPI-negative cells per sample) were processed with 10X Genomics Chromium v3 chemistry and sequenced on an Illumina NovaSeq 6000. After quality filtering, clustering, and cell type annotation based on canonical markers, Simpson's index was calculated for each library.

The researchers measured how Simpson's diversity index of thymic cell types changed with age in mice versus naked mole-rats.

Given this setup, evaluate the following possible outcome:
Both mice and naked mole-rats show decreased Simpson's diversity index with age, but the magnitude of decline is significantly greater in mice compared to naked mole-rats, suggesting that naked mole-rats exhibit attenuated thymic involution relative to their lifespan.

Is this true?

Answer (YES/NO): NO